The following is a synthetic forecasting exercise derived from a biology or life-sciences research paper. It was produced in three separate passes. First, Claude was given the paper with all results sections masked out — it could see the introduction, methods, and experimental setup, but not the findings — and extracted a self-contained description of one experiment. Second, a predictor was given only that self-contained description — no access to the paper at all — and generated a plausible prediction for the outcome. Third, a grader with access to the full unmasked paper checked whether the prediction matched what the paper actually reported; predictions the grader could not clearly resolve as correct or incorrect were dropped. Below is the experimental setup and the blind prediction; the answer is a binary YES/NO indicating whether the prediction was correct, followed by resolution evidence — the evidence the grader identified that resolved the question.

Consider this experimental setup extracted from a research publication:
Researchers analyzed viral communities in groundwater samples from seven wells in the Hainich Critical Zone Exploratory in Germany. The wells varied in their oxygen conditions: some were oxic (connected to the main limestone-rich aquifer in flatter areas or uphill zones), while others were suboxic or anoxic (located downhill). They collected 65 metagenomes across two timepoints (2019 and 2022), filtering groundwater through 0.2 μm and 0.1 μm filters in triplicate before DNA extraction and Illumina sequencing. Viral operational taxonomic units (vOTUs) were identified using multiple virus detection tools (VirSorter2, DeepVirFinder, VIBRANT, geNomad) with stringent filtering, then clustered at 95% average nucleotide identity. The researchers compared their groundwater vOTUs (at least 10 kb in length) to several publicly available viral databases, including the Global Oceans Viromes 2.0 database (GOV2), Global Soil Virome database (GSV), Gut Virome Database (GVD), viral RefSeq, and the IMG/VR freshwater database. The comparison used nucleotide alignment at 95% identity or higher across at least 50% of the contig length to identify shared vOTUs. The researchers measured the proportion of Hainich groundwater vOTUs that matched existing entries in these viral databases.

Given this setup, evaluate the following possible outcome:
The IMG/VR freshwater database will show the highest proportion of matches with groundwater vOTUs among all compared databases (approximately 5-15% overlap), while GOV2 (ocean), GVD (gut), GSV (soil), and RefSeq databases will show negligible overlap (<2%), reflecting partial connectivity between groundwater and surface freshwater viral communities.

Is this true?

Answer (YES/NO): NO